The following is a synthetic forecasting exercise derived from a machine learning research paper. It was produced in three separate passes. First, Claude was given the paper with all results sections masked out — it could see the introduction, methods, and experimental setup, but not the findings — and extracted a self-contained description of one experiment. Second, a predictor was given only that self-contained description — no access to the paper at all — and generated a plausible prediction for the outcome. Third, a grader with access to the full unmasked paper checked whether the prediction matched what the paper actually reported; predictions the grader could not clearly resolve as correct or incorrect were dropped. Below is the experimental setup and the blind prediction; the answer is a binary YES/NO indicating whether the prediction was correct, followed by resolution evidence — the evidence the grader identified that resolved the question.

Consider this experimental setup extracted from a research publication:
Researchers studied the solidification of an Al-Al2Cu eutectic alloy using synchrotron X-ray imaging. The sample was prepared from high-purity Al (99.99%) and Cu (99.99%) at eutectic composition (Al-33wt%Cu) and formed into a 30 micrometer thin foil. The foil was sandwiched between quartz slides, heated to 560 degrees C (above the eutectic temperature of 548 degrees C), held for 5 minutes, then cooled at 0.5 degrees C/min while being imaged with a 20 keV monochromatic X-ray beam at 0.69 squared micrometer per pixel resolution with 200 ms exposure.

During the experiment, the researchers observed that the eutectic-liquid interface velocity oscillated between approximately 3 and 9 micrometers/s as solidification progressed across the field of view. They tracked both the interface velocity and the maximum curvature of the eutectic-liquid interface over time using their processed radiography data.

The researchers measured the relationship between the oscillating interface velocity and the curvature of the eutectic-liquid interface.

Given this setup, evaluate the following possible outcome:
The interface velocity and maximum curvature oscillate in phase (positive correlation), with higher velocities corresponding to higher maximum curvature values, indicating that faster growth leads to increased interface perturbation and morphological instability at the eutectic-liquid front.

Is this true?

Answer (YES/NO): NO